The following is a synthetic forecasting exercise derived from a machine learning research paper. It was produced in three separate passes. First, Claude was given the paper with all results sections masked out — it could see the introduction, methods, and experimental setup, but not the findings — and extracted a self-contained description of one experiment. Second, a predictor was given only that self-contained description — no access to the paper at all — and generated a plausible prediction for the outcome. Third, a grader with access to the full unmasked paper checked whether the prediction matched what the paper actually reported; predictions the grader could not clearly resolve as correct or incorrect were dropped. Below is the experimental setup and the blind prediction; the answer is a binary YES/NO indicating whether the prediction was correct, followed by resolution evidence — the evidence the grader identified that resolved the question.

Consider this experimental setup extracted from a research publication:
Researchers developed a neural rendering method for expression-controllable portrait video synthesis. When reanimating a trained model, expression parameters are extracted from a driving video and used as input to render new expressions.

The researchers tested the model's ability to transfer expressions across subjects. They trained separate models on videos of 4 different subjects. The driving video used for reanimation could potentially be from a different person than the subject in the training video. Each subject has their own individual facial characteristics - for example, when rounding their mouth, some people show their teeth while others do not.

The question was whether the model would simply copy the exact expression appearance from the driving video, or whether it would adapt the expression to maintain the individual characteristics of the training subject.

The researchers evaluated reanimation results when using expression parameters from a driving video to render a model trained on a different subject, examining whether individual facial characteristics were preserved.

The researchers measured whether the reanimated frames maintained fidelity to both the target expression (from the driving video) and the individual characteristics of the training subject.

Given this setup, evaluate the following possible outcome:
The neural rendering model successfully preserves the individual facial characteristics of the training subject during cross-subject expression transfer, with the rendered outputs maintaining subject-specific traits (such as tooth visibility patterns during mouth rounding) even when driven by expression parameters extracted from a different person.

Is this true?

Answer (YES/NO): YES